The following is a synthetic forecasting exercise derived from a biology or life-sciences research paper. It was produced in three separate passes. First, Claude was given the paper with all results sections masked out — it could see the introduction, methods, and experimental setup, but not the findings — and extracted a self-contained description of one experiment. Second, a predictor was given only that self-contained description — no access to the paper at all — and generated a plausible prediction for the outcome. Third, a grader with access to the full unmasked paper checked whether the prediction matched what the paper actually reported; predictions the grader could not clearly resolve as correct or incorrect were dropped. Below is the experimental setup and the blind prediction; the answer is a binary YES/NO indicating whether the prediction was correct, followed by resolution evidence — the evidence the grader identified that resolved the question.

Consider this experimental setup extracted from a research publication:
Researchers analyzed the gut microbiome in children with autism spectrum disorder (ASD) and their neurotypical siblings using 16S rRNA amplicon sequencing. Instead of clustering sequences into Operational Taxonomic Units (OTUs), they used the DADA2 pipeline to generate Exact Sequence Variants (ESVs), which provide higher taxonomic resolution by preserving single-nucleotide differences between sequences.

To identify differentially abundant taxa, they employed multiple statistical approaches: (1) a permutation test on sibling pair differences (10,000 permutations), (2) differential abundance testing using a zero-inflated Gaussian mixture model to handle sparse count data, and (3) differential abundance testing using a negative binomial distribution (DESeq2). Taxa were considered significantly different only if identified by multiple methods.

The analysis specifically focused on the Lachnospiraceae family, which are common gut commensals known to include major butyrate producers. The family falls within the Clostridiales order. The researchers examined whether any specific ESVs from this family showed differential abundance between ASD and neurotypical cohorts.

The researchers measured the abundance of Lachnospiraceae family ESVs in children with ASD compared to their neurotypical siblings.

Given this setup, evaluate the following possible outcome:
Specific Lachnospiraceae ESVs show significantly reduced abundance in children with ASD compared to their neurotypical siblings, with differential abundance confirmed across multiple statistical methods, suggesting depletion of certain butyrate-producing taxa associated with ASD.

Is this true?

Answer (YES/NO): YES